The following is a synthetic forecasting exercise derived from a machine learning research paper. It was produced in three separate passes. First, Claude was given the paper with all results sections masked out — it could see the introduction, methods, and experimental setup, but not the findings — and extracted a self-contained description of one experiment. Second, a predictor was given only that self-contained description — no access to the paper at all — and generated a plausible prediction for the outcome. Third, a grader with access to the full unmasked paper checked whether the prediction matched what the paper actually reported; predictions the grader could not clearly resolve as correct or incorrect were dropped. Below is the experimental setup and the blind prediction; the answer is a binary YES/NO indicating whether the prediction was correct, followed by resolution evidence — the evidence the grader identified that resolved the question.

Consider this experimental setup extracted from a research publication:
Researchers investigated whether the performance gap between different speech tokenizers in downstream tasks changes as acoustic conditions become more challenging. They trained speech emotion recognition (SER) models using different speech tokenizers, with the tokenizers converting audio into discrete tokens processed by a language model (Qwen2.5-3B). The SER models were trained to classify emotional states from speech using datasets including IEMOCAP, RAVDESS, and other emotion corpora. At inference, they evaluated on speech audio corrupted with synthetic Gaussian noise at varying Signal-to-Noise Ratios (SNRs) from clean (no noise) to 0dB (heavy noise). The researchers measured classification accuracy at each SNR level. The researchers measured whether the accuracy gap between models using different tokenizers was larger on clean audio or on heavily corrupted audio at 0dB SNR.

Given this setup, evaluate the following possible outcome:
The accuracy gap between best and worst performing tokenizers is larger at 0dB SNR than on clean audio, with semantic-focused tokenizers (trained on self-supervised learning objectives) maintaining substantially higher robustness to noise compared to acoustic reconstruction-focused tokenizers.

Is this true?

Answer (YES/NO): NO